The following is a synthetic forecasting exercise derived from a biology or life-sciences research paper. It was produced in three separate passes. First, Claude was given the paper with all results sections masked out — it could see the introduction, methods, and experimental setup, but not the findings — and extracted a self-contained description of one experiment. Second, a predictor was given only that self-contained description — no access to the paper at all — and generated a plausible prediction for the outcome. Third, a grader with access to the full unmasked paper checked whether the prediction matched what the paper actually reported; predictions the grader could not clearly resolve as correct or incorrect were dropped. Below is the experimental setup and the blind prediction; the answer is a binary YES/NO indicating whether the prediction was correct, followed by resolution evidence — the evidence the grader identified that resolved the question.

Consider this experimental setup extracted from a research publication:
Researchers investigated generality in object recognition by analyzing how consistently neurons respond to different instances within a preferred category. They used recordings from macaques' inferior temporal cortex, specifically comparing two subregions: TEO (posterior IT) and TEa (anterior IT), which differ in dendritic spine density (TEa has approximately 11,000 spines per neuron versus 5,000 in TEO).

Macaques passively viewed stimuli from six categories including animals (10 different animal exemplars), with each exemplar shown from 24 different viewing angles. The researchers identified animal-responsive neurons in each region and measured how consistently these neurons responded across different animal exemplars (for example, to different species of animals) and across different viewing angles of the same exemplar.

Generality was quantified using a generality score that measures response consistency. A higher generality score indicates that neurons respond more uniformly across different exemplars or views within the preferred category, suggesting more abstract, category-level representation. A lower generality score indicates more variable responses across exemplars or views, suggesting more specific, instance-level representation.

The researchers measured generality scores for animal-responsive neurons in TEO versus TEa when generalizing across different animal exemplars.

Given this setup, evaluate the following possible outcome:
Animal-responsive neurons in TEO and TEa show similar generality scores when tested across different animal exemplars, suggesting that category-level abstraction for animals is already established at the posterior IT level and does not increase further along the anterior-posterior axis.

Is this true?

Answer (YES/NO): NO